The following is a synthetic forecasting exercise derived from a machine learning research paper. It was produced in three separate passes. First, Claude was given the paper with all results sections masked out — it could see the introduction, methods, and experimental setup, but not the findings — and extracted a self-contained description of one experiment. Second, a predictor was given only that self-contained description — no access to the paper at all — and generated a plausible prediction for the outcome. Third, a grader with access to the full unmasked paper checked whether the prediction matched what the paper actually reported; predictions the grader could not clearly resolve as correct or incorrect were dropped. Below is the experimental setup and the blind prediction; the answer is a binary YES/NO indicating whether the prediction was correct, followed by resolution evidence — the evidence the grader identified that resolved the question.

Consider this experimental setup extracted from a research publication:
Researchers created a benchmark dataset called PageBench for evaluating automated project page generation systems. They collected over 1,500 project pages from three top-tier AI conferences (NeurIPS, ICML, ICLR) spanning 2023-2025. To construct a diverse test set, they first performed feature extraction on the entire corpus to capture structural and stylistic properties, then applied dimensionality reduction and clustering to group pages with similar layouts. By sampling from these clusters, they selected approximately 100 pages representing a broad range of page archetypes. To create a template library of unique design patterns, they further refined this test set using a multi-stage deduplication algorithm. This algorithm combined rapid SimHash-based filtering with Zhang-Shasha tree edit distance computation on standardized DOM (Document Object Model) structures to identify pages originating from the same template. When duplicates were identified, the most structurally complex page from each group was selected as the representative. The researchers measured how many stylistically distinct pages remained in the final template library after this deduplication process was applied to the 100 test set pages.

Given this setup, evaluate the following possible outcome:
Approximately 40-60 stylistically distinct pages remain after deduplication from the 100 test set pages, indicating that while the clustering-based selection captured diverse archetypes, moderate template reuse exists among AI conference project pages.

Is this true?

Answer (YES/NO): NO